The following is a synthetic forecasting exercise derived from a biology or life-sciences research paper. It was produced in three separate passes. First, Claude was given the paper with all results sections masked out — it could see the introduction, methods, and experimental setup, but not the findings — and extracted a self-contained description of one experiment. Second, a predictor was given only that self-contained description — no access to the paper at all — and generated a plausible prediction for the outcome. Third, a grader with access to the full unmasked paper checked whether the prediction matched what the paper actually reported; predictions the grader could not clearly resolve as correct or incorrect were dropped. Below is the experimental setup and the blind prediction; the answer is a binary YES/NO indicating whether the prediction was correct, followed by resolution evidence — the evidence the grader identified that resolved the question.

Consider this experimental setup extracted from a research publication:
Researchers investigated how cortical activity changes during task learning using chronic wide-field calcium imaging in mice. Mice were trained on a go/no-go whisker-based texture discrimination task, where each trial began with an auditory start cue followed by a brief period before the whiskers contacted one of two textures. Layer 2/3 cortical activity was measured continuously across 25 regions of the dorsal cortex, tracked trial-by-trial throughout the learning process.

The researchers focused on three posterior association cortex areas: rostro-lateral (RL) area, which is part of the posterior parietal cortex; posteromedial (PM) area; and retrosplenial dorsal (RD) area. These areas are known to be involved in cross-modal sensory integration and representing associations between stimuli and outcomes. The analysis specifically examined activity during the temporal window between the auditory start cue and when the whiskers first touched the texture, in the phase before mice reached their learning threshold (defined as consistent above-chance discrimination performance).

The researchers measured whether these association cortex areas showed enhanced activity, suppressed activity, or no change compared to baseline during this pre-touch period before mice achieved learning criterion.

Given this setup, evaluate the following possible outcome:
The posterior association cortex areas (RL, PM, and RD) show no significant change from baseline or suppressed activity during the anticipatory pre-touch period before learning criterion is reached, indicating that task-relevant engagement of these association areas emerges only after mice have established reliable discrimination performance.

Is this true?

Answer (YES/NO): YES